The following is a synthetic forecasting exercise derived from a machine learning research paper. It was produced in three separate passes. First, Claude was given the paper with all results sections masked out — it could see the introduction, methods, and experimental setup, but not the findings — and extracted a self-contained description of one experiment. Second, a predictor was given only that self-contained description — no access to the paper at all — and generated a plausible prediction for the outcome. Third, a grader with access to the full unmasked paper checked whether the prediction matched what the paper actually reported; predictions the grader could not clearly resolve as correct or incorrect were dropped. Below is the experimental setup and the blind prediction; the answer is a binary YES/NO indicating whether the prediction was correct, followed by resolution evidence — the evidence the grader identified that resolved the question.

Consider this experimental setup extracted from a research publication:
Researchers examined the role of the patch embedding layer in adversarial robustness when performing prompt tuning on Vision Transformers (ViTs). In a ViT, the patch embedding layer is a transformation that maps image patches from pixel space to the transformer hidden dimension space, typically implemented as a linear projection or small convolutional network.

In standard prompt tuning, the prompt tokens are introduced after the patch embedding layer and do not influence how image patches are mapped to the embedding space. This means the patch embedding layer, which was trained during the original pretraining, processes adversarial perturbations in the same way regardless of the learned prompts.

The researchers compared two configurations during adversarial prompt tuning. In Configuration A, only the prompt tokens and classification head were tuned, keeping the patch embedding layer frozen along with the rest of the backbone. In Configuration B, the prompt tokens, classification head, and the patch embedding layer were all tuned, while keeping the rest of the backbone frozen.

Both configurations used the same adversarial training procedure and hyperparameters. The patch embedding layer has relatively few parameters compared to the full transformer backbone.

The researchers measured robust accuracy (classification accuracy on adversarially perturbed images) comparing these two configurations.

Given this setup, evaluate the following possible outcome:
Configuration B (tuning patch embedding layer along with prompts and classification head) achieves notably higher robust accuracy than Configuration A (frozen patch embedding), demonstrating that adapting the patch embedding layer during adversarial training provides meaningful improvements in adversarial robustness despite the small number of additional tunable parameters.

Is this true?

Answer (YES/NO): YES